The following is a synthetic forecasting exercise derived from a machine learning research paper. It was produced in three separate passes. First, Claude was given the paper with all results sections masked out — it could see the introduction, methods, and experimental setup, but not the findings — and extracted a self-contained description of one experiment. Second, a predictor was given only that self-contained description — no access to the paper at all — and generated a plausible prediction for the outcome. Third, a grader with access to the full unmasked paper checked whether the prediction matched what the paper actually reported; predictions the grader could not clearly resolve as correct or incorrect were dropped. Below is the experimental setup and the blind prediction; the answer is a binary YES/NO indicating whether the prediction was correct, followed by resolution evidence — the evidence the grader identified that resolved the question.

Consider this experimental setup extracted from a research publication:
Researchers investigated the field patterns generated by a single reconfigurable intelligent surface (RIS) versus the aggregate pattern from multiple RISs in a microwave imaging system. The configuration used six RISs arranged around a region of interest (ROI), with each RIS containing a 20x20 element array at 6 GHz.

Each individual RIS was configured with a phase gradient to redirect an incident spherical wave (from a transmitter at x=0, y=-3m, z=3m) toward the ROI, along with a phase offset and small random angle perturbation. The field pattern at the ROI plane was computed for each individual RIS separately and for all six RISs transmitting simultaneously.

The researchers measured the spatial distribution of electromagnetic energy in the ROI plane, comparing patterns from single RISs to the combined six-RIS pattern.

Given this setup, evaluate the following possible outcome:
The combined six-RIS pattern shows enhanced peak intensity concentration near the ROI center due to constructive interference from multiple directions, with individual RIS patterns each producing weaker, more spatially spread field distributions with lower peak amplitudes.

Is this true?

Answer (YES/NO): NO